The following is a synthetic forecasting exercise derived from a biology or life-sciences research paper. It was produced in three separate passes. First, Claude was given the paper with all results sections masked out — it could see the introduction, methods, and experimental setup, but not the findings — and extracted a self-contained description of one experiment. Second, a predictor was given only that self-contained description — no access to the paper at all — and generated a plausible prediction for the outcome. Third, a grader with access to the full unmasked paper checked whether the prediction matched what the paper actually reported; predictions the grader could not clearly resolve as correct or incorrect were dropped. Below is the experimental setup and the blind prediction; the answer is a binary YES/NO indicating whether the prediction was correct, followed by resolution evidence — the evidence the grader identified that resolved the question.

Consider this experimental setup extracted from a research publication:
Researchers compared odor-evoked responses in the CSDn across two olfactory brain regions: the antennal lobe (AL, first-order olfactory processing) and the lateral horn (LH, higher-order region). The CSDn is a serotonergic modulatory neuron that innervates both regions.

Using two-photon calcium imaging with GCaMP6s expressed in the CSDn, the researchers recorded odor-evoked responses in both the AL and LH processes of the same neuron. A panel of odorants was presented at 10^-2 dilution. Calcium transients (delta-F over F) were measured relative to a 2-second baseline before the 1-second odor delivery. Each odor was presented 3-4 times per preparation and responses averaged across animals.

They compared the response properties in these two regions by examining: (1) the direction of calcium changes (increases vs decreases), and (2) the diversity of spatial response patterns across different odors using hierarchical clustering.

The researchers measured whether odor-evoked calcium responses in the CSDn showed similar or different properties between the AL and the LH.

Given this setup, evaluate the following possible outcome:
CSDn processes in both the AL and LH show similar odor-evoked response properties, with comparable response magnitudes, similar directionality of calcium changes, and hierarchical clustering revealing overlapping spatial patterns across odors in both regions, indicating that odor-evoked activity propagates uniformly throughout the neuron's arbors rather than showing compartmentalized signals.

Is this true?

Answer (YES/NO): NO